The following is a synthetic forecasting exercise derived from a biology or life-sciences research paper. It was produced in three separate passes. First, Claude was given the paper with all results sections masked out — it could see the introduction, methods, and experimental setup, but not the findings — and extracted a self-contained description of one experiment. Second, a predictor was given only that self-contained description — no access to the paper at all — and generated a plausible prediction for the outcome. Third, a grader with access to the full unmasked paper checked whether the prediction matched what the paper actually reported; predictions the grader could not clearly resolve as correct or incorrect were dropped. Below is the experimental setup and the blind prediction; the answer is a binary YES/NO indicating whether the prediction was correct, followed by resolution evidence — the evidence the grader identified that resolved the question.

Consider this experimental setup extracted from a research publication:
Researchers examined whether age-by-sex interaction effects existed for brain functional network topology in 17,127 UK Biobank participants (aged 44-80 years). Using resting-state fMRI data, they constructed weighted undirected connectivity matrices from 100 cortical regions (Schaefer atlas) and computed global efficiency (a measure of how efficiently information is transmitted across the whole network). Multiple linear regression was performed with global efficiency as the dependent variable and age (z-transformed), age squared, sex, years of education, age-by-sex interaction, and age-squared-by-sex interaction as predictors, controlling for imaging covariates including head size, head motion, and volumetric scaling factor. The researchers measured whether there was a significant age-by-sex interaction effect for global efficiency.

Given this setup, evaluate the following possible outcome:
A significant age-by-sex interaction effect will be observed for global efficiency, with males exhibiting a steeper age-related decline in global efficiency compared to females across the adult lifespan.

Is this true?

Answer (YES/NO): NO